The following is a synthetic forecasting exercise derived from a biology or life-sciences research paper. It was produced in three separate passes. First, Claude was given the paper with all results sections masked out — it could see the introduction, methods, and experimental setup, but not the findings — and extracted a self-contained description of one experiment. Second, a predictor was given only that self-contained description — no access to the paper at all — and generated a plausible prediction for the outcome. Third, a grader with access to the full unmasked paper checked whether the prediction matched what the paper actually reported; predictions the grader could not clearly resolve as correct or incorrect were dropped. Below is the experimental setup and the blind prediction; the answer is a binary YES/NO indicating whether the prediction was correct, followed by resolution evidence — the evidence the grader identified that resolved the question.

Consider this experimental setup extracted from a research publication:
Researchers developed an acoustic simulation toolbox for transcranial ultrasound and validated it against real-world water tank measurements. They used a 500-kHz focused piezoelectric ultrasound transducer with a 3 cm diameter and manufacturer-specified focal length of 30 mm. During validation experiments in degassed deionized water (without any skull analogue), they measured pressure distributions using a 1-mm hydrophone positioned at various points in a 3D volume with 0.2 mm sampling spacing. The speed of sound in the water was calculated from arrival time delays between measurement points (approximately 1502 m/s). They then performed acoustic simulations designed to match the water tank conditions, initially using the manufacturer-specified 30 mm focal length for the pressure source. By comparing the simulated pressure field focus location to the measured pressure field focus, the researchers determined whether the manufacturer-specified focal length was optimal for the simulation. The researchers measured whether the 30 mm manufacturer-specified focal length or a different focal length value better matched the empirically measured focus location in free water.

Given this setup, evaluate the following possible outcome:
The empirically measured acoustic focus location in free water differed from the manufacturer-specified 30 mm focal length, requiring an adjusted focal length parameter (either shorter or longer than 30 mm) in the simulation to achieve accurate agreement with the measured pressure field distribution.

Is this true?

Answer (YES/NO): YES